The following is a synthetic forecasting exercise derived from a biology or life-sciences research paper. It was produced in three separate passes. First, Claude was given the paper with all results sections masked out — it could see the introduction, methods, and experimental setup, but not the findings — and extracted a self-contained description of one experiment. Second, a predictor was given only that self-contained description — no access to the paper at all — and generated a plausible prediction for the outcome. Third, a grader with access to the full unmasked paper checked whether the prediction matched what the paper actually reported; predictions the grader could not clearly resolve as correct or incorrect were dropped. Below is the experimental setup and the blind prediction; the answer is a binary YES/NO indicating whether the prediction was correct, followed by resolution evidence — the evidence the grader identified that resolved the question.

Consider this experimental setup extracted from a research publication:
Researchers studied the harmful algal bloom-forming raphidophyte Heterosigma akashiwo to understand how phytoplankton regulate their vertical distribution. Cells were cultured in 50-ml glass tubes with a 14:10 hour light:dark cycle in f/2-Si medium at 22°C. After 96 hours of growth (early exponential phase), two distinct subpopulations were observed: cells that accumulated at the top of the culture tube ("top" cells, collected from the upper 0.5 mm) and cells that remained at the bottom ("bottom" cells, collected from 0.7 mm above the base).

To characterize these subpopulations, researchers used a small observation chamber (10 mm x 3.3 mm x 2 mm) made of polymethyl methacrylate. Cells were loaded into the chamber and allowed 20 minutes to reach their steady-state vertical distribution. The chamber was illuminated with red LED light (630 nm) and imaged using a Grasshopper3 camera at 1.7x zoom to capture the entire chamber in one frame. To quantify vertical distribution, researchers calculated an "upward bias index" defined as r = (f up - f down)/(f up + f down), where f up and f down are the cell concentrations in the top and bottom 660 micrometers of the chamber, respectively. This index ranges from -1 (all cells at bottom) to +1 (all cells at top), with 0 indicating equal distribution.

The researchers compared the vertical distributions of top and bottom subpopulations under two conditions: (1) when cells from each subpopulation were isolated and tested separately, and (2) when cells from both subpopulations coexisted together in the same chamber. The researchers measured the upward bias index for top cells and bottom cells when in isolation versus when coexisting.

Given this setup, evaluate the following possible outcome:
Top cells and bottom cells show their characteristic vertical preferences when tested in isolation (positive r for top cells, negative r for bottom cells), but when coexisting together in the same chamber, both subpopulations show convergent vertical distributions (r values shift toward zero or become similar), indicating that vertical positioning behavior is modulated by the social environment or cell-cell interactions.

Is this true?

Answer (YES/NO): NO